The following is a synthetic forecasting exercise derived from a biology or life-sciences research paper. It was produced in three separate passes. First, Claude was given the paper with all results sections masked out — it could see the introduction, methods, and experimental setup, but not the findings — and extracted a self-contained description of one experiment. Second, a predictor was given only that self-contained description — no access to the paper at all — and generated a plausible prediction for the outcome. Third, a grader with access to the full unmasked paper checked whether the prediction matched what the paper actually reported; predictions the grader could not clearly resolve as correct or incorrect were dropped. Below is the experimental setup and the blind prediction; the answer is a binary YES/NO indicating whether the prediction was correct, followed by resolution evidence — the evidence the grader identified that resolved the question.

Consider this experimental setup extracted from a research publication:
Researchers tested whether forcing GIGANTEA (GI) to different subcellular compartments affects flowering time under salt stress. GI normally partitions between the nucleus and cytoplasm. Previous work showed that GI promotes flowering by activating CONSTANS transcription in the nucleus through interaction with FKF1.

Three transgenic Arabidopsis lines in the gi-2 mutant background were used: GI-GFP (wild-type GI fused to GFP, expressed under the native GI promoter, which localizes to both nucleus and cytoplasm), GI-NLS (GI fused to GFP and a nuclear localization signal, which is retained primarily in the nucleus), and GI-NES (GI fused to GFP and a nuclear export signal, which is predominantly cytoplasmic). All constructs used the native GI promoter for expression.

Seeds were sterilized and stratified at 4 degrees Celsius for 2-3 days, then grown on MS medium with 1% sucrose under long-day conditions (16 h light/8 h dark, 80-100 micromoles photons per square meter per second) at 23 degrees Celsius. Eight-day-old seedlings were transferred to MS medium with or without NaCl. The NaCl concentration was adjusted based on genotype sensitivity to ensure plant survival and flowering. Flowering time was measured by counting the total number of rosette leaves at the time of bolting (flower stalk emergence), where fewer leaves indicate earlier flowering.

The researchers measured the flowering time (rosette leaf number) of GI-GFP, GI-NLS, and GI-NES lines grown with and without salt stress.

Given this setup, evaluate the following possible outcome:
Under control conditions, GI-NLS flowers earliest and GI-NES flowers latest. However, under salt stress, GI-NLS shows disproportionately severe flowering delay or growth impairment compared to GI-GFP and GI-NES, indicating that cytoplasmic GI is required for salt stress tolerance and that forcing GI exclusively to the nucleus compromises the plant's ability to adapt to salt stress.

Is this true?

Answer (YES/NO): NO